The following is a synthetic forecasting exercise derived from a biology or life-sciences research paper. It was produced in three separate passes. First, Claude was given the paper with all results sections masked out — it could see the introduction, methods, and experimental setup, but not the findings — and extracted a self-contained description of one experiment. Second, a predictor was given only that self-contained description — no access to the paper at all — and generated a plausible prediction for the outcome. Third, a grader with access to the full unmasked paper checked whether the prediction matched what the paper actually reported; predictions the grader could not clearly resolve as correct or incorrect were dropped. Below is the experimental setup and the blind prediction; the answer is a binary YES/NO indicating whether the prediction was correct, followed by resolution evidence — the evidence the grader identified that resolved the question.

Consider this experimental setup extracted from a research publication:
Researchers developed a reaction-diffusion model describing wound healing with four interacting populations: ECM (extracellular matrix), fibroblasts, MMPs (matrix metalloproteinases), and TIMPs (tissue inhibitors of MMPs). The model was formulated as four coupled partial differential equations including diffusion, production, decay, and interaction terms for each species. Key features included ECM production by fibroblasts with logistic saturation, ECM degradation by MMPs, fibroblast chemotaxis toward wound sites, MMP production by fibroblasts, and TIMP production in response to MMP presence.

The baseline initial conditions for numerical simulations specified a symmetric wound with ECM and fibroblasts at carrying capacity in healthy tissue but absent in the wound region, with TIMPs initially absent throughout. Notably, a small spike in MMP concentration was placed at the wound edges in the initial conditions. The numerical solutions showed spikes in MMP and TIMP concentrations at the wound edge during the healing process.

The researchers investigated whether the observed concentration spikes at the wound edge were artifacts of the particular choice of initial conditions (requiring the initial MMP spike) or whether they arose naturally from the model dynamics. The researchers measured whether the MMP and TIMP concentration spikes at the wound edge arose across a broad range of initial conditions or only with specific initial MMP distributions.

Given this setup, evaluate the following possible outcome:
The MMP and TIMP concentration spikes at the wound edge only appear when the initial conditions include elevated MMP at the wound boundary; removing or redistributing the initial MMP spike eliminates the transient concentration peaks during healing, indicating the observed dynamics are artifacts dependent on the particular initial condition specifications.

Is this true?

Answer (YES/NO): NO